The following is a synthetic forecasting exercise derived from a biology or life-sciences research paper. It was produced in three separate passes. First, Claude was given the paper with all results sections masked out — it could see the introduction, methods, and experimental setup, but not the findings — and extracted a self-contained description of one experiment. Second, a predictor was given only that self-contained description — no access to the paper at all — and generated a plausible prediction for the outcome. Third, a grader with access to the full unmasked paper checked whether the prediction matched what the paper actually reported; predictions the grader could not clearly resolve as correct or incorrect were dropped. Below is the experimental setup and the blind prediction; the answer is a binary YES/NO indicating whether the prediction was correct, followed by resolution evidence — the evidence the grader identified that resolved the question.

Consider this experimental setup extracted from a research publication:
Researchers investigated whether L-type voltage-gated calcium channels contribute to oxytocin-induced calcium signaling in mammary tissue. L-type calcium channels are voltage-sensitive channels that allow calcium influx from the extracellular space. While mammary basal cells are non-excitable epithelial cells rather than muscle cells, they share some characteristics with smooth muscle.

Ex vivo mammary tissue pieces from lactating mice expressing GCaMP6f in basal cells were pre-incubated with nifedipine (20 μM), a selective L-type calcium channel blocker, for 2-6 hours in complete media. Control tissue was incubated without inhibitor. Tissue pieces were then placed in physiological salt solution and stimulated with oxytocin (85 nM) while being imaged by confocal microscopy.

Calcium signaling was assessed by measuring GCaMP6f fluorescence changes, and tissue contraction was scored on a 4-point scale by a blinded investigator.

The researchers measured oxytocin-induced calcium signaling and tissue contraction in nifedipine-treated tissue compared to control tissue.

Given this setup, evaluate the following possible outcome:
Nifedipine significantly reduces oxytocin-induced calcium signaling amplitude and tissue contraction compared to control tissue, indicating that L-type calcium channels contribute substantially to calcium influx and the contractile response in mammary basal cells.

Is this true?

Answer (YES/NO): NO